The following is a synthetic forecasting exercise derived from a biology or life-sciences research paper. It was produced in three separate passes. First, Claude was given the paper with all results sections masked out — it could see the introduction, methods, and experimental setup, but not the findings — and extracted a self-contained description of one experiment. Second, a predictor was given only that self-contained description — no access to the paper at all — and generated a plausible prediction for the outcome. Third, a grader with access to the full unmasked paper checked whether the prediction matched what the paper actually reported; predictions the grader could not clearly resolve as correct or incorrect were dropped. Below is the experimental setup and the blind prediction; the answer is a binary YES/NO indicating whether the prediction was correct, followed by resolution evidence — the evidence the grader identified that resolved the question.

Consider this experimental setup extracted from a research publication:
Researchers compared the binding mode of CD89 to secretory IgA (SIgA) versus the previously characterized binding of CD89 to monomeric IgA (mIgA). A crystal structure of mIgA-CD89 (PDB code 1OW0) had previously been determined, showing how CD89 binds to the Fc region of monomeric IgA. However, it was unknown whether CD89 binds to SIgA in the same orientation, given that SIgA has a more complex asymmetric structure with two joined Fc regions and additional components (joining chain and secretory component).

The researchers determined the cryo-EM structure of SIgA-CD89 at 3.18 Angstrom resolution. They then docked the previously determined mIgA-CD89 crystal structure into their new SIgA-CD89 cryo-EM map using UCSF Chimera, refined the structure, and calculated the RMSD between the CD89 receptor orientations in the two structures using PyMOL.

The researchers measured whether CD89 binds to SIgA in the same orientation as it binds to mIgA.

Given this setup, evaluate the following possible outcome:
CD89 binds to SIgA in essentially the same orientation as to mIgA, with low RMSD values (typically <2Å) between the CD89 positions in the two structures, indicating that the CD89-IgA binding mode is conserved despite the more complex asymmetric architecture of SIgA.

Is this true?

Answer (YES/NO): YES